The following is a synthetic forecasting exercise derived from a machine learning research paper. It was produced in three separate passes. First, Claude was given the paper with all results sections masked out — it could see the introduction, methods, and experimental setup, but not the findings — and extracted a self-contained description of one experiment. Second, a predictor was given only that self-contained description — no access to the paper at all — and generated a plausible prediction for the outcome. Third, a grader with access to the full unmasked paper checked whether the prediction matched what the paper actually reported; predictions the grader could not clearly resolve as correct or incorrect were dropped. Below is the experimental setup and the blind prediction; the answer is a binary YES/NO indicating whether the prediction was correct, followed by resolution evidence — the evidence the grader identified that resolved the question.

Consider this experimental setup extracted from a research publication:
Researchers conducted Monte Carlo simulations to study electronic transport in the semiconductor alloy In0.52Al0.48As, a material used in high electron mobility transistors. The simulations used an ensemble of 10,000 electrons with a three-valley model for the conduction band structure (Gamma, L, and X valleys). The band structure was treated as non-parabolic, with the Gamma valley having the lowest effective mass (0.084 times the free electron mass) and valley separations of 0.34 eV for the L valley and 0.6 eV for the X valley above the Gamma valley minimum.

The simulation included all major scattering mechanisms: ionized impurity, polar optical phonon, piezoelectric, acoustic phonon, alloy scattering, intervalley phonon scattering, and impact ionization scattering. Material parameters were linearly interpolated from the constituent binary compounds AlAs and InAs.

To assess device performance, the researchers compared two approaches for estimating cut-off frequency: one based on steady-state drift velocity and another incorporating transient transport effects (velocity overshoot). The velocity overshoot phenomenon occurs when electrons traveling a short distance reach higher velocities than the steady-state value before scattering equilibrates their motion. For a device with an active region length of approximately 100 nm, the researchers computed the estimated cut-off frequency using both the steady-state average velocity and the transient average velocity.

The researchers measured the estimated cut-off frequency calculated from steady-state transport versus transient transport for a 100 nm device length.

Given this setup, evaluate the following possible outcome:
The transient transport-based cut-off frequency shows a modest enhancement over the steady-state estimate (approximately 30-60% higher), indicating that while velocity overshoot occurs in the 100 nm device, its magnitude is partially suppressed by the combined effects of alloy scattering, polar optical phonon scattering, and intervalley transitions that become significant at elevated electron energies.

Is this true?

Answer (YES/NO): NO